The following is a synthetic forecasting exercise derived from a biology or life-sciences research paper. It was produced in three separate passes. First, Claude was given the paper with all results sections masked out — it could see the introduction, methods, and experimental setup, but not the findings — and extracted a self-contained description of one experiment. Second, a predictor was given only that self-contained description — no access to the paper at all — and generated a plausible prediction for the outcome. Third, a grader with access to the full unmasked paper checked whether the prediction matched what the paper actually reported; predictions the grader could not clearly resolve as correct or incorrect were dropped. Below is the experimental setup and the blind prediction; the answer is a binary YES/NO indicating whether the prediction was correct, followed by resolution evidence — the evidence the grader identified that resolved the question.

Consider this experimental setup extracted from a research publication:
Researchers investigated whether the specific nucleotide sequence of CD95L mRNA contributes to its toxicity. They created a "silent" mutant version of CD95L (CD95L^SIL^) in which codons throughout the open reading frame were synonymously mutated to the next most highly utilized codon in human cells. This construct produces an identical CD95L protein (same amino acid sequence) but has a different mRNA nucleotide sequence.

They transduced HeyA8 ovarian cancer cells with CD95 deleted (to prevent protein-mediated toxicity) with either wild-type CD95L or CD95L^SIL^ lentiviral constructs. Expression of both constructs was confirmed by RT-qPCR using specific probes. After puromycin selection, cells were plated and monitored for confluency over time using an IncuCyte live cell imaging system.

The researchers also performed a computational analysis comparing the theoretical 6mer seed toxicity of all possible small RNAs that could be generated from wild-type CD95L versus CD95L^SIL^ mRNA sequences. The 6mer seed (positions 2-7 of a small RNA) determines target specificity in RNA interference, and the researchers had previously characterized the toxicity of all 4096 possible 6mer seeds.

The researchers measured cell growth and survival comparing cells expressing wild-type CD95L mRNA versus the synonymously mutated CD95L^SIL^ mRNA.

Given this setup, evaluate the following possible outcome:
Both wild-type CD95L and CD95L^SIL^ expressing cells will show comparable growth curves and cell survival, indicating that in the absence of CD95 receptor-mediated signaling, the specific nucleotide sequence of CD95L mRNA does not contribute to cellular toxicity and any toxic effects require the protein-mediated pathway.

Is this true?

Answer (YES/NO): NO